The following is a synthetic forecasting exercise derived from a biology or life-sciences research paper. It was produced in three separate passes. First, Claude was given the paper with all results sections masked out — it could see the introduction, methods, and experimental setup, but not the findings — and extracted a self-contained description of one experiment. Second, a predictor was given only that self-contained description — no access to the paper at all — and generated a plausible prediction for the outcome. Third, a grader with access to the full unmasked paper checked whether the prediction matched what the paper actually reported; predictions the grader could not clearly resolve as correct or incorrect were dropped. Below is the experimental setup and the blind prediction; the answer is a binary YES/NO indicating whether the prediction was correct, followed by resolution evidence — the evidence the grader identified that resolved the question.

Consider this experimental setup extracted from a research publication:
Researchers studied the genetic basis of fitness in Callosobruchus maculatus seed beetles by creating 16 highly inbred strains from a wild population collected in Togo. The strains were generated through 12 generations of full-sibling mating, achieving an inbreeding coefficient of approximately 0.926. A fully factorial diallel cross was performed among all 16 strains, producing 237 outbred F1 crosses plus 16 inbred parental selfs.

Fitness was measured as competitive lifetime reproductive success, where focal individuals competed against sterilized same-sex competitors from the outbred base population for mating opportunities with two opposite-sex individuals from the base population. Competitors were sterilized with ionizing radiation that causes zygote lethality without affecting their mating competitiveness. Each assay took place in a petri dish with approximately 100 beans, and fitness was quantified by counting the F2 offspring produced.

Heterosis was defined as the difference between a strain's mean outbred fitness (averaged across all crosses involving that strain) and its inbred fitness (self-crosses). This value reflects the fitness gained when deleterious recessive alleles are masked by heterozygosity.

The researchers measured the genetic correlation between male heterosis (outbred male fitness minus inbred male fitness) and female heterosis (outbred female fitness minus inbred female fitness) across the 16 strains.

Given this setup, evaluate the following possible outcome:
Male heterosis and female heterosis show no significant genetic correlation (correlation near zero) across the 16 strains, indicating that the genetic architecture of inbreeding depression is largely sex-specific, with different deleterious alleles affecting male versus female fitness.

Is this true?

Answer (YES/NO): NO